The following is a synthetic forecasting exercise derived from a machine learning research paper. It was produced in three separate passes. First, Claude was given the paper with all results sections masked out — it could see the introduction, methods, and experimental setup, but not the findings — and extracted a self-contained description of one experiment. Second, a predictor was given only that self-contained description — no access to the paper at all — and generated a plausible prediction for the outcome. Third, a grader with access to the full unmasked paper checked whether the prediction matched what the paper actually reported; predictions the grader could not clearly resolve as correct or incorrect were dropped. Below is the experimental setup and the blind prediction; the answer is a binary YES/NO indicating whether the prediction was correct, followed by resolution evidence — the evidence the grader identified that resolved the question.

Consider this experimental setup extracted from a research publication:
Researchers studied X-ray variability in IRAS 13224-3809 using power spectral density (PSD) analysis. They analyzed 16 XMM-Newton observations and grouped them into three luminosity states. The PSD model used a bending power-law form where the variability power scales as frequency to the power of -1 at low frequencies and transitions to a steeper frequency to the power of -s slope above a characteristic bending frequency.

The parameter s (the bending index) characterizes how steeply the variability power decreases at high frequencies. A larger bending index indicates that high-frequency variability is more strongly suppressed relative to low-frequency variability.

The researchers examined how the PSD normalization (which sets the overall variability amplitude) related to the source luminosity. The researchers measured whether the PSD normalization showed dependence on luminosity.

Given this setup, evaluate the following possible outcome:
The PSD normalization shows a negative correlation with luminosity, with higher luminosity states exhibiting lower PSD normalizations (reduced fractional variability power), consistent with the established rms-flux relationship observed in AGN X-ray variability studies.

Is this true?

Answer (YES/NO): YES